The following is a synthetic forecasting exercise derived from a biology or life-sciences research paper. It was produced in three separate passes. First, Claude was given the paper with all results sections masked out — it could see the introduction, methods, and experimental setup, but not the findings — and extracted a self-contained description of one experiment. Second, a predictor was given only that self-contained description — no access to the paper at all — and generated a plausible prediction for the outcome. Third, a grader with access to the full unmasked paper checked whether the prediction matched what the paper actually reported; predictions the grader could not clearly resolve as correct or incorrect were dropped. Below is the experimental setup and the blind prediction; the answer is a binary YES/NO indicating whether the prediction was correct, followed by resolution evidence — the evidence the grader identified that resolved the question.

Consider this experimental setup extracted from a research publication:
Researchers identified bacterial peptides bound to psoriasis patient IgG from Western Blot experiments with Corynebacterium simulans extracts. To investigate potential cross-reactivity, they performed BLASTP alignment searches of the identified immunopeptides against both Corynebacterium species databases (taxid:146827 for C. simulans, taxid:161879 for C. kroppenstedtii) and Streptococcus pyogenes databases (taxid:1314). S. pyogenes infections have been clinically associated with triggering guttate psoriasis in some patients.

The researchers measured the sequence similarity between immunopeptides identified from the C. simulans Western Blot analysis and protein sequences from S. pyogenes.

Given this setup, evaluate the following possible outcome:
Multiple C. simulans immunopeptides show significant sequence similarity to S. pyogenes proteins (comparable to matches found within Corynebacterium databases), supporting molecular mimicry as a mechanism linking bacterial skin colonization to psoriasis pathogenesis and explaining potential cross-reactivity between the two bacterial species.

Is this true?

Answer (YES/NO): YES